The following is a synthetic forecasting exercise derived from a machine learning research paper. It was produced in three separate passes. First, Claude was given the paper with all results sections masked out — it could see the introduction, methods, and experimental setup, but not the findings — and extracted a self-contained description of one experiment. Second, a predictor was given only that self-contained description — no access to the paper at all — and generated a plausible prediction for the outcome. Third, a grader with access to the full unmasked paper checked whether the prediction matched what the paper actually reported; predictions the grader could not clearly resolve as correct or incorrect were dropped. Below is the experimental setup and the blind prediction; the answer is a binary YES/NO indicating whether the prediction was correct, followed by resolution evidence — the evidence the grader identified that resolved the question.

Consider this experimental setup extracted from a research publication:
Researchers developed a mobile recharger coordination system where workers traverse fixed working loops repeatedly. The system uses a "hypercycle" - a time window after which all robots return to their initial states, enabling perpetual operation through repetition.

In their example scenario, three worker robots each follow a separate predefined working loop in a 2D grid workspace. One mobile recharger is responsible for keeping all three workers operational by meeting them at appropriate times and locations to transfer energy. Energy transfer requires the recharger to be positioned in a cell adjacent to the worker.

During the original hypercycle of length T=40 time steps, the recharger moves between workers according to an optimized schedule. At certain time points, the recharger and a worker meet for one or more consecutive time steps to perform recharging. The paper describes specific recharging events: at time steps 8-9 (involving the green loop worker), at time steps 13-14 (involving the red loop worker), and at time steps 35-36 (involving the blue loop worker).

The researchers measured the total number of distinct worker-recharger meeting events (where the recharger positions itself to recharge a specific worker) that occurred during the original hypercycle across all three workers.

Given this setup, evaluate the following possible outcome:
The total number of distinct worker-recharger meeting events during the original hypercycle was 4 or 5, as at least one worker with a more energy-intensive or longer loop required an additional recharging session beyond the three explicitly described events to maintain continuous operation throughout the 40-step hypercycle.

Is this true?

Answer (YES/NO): NO